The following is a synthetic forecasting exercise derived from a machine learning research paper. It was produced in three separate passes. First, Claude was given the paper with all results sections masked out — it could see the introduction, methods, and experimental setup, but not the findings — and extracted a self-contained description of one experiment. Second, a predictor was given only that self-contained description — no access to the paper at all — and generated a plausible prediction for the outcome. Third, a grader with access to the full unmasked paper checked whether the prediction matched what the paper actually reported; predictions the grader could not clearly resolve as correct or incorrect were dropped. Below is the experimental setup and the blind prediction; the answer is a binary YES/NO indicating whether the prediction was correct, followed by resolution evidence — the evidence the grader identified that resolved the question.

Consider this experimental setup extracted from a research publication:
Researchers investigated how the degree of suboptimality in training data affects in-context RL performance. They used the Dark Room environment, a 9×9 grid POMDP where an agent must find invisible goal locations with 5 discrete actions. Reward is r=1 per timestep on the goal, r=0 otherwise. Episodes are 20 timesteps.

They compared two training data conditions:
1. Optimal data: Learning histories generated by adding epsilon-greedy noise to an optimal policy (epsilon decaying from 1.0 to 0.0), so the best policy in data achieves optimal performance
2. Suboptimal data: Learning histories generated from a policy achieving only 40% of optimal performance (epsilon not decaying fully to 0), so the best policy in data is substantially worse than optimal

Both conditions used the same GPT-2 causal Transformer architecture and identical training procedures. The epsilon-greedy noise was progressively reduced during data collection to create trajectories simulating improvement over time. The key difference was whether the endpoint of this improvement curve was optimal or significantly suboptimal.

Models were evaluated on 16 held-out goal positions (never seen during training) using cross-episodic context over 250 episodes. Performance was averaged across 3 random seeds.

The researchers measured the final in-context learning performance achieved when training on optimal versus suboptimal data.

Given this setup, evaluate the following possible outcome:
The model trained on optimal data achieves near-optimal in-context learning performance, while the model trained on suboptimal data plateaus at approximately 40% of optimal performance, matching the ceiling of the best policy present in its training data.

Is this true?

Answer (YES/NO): NO